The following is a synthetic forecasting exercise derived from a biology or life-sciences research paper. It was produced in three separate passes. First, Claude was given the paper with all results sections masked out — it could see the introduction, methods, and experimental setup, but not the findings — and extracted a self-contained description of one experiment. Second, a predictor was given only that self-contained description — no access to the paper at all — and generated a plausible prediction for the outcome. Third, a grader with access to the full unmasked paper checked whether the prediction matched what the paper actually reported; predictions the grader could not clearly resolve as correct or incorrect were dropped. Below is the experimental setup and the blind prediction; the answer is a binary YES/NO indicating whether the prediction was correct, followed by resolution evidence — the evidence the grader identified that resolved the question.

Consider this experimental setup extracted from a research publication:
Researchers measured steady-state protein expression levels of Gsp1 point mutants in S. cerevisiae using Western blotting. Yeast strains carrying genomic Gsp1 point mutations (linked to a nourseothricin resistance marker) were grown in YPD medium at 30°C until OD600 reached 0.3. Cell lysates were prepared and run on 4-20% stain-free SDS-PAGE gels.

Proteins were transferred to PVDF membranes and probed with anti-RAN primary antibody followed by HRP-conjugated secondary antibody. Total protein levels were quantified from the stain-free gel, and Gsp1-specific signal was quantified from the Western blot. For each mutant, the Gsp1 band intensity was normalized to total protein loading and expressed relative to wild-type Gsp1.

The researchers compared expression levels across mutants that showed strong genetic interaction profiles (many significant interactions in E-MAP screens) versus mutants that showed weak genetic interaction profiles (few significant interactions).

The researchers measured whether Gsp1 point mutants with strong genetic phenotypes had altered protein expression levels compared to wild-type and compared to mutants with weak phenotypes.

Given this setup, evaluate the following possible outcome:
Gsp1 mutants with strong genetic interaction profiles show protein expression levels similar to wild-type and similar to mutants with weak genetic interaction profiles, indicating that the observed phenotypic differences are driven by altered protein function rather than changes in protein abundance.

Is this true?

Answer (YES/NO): YES